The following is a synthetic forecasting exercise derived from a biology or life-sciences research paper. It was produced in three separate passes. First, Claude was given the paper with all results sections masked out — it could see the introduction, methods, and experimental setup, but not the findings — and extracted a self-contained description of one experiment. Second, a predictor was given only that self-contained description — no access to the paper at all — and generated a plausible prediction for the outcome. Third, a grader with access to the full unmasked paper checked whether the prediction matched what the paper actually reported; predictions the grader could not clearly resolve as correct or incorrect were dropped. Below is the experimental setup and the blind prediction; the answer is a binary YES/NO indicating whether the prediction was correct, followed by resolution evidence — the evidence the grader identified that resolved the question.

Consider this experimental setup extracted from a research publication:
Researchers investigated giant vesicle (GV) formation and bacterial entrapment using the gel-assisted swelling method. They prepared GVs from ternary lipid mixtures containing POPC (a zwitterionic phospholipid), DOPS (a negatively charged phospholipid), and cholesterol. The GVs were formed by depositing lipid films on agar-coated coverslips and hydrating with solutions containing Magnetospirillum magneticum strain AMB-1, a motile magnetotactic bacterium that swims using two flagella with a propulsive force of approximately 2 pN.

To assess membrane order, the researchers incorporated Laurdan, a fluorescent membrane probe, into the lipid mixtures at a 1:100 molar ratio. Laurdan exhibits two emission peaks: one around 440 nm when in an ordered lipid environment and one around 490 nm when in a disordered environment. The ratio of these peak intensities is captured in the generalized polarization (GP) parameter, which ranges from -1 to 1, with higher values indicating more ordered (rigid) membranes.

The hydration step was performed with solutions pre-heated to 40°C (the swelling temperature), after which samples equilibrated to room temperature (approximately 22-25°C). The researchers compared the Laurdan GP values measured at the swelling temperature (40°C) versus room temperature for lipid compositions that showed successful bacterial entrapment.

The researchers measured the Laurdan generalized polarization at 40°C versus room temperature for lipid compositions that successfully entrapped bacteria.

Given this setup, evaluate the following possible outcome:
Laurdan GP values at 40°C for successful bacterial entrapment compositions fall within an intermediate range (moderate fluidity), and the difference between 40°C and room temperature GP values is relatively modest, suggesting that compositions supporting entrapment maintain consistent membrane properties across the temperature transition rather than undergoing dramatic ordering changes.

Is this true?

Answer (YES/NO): NO